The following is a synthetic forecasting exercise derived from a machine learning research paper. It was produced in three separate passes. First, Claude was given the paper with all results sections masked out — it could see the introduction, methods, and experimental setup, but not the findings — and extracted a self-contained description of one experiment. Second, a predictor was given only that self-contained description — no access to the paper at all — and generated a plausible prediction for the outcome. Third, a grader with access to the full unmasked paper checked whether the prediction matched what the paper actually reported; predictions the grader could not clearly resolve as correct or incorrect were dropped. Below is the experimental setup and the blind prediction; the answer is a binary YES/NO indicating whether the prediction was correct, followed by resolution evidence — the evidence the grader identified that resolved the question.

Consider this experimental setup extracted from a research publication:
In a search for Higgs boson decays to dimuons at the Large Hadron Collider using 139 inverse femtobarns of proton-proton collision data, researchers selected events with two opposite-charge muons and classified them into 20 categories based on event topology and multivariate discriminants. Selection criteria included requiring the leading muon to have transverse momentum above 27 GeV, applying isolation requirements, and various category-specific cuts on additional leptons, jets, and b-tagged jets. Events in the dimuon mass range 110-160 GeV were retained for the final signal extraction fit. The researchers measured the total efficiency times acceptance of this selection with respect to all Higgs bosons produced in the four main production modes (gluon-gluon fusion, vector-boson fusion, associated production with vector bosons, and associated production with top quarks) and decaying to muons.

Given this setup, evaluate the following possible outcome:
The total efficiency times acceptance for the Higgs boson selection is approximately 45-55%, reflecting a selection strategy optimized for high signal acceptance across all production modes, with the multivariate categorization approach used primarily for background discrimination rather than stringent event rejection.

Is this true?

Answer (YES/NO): YES